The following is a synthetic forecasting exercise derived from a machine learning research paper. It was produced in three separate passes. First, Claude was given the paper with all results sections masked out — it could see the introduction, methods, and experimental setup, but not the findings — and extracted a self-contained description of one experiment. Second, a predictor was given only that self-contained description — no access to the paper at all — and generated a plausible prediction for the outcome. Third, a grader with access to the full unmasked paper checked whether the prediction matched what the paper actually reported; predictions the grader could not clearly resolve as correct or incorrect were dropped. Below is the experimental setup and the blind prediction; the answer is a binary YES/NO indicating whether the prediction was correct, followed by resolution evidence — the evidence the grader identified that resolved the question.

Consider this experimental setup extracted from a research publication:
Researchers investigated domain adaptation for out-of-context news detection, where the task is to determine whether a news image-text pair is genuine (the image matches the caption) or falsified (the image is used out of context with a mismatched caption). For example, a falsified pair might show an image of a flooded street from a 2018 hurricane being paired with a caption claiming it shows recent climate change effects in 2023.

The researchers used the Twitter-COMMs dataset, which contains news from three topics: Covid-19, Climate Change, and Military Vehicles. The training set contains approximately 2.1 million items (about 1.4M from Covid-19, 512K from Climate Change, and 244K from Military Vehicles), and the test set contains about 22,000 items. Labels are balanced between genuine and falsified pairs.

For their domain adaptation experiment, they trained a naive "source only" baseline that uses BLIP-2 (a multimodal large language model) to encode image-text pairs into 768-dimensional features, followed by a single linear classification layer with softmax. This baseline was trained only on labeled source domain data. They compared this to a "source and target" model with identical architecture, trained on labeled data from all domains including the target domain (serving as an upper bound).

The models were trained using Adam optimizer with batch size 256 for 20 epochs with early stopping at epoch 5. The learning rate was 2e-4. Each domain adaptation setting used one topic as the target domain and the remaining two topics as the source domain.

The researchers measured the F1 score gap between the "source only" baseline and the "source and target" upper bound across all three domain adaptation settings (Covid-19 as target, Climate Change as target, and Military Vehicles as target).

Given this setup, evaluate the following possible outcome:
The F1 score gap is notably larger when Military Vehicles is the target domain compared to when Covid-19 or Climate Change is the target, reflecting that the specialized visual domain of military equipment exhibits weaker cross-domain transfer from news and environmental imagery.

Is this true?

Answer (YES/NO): YES